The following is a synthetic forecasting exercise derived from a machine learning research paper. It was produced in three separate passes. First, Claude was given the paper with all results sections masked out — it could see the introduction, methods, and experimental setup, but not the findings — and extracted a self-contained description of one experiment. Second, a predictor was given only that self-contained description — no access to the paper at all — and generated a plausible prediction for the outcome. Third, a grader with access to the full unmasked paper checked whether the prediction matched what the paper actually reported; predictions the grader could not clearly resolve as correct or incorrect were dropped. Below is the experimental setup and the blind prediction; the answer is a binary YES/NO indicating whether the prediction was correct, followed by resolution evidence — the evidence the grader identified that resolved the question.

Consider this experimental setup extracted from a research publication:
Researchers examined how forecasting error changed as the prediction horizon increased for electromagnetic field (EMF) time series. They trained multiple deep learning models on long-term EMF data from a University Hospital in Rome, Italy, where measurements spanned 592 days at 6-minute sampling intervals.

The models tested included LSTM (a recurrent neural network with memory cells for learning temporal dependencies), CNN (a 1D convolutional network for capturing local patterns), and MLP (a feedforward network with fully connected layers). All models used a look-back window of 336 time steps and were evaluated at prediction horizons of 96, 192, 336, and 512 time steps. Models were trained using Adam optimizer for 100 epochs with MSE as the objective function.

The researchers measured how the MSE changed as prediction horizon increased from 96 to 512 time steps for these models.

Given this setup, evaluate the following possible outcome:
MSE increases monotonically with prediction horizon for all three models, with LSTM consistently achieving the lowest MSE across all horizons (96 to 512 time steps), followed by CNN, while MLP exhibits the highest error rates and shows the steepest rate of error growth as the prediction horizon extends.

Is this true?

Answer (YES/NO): NO